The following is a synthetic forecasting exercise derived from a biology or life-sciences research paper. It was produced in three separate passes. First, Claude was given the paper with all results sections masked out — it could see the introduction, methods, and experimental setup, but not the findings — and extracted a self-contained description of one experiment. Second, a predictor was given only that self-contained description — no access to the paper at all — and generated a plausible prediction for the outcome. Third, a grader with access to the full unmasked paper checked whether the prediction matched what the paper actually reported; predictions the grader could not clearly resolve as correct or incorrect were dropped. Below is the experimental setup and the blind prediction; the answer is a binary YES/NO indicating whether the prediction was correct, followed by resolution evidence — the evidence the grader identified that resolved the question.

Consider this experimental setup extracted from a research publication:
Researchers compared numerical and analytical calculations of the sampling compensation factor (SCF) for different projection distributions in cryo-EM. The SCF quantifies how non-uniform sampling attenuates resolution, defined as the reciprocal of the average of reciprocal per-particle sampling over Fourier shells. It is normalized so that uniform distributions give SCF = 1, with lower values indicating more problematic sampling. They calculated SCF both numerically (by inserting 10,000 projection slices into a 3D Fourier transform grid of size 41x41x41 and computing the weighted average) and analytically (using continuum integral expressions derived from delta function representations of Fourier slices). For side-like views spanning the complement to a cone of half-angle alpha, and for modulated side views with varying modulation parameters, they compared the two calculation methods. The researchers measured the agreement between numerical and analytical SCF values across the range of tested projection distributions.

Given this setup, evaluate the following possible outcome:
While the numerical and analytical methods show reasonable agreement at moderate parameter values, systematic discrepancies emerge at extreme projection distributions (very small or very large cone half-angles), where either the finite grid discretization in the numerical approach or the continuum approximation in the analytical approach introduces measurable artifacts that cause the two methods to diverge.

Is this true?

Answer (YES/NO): NO